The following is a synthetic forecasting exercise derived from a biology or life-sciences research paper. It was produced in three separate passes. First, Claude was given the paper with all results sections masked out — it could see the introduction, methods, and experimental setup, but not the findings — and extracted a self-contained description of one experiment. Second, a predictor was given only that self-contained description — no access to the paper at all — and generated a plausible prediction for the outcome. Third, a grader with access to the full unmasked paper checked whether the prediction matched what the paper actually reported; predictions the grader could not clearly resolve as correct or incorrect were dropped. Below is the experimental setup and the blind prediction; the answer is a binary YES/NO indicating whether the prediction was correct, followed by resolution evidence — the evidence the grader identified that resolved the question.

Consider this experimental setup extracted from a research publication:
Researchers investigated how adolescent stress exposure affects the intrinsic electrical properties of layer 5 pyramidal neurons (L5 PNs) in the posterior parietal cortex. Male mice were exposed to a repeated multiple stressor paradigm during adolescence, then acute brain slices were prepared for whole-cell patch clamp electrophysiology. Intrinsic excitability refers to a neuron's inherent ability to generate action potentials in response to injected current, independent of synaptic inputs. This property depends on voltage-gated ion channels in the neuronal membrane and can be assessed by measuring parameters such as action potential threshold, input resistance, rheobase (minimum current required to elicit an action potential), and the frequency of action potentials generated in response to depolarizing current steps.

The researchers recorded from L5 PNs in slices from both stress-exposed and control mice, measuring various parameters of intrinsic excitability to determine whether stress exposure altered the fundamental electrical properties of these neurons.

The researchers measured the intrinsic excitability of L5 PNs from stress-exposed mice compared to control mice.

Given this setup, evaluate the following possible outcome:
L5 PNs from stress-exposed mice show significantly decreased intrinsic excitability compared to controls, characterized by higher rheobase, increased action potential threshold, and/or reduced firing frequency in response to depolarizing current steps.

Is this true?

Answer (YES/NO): NO